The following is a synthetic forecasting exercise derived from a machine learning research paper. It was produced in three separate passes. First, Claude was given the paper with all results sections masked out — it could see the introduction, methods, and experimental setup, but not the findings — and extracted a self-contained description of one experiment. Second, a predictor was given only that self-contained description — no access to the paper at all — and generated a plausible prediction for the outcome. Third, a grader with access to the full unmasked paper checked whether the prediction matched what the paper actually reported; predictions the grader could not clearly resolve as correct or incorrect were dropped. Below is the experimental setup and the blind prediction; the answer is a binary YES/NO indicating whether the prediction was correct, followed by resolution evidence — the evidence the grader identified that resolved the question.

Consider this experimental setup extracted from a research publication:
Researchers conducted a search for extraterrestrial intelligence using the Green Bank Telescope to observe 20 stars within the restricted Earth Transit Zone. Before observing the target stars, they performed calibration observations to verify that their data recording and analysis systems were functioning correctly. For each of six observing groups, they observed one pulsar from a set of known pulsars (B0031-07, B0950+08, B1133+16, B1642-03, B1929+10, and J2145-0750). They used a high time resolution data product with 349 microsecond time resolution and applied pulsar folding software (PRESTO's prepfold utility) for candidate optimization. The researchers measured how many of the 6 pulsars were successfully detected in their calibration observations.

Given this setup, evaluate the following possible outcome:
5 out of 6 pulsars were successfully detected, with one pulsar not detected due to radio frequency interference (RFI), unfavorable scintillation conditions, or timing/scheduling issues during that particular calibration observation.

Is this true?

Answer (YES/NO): YES